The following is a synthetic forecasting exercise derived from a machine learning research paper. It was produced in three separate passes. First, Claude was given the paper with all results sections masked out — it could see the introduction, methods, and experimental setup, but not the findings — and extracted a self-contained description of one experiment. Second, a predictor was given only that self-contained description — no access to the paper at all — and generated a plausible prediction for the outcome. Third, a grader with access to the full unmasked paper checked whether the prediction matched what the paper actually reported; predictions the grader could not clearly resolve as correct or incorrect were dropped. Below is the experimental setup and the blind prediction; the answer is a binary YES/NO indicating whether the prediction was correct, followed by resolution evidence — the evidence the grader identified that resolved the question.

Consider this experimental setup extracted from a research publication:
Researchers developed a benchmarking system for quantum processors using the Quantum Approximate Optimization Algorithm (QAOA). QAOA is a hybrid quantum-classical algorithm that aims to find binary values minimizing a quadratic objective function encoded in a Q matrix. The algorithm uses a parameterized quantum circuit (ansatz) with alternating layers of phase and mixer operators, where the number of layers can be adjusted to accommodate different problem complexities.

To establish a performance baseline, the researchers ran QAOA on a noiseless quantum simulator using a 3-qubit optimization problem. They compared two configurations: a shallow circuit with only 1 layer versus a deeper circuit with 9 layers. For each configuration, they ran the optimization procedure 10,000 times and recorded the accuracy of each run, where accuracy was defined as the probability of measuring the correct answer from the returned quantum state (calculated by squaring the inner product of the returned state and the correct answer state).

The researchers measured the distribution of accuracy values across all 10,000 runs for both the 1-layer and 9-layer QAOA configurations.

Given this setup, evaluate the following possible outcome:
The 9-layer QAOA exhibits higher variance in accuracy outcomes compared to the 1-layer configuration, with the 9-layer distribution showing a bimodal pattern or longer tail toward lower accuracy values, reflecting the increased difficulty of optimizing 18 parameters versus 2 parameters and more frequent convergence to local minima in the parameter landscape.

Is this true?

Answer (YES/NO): NO